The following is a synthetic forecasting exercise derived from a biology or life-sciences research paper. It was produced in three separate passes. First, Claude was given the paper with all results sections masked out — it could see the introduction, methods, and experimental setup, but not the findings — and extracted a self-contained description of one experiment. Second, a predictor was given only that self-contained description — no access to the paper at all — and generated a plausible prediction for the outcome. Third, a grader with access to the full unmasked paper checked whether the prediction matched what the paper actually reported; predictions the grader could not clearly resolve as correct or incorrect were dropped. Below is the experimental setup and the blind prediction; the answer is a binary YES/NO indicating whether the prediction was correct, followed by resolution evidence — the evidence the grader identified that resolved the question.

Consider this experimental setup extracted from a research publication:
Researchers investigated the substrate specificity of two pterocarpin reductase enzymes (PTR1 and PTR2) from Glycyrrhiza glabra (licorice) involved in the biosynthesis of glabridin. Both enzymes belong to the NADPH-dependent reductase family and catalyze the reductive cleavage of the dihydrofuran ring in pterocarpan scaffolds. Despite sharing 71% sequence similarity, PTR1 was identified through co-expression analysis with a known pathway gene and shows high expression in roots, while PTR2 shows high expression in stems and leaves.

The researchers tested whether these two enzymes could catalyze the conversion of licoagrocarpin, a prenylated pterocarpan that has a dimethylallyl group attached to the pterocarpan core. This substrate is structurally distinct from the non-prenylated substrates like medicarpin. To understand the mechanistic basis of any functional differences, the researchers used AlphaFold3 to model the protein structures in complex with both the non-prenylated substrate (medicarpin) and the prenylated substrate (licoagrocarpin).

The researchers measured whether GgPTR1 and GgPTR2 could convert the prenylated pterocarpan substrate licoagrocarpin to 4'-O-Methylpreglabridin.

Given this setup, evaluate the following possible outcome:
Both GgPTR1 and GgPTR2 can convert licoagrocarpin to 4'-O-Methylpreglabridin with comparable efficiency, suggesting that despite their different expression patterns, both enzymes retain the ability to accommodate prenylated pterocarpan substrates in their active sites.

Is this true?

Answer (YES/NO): NO